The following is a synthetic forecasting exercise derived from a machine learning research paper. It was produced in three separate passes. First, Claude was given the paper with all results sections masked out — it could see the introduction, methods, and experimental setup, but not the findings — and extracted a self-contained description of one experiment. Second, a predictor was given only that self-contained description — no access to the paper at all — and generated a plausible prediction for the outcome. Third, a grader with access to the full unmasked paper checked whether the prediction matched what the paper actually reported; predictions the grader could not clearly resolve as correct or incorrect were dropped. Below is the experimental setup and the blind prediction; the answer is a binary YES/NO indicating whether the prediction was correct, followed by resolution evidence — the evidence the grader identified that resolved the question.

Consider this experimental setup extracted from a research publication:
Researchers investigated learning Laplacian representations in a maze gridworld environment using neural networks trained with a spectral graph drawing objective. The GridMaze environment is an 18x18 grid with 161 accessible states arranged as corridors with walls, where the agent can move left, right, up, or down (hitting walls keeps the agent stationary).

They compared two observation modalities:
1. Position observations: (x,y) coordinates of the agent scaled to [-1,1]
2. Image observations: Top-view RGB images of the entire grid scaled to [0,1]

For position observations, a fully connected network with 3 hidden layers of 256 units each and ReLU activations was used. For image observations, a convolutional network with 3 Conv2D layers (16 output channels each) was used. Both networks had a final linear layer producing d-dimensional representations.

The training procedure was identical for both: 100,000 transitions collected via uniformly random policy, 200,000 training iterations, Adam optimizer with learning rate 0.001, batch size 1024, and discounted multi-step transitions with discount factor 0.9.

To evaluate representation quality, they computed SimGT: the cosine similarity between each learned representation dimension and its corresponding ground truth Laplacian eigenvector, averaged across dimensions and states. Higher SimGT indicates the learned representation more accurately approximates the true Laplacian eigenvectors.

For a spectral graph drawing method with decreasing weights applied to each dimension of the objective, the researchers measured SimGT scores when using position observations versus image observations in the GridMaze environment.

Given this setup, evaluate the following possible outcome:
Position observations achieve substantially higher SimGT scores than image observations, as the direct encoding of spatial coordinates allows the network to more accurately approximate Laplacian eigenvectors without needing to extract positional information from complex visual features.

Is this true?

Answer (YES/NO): NO